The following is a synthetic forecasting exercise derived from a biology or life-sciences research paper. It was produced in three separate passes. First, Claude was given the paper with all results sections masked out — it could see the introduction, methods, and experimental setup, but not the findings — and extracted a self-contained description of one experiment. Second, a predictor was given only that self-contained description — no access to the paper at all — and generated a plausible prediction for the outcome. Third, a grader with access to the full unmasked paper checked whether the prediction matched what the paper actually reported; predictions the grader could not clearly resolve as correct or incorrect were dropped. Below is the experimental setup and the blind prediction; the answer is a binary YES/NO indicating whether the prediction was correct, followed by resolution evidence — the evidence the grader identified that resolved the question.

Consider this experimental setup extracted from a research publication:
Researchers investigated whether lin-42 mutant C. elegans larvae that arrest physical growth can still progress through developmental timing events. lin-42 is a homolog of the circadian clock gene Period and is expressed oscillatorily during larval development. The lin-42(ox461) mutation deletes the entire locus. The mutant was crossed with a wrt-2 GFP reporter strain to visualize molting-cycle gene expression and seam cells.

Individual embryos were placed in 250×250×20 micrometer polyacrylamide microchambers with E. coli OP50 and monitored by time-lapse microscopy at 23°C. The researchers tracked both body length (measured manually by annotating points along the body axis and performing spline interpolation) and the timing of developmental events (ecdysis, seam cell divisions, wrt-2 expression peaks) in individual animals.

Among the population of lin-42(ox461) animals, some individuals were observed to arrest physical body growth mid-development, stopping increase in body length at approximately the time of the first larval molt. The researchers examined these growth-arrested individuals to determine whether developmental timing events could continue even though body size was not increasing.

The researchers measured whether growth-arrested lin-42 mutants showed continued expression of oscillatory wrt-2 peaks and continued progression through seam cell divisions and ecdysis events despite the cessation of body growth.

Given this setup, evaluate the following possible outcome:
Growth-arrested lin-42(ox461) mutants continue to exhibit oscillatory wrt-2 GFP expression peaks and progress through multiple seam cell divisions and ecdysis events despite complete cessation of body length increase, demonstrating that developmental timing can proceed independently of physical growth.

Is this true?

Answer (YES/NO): YES